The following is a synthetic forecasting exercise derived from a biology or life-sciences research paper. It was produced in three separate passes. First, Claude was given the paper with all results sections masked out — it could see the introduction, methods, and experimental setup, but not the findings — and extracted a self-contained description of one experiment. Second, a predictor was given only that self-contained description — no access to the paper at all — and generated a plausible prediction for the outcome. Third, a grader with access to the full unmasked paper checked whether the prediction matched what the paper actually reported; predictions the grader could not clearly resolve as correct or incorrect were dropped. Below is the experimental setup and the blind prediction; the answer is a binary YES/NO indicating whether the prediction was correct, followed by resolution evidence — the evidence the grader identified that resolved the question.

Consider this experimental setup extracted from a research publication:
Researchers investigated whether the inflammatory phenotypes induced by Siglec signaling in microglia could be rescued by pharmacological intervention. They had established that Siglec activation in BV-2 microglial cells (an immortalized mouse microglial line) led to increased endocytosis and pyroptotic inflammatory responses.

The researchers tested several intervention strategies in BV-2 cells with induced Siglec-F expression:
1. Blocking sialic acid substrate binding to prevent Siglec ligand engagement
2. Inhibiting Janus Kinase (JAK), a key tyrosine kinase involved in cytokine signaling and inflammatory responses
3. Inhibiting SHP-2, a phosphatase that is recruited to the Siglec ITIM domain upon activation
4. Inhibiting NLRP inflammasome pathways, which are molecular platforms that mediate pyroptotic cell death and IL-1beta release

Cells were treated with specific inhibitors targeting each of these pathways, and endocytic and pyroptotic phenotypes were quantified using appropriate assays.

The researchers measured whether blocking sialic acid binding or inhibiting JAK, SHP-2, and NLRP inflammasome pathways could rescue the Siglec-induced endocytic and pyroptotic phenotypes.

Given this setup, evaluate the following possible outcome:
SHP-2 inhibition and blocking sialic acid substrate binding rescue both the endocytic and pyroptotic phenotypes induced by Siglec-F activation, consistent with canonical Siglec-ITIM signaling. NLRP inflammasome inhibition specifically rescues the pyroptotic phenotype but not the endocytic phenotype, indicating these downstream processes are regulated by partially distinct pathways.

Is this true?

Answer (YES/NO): NO